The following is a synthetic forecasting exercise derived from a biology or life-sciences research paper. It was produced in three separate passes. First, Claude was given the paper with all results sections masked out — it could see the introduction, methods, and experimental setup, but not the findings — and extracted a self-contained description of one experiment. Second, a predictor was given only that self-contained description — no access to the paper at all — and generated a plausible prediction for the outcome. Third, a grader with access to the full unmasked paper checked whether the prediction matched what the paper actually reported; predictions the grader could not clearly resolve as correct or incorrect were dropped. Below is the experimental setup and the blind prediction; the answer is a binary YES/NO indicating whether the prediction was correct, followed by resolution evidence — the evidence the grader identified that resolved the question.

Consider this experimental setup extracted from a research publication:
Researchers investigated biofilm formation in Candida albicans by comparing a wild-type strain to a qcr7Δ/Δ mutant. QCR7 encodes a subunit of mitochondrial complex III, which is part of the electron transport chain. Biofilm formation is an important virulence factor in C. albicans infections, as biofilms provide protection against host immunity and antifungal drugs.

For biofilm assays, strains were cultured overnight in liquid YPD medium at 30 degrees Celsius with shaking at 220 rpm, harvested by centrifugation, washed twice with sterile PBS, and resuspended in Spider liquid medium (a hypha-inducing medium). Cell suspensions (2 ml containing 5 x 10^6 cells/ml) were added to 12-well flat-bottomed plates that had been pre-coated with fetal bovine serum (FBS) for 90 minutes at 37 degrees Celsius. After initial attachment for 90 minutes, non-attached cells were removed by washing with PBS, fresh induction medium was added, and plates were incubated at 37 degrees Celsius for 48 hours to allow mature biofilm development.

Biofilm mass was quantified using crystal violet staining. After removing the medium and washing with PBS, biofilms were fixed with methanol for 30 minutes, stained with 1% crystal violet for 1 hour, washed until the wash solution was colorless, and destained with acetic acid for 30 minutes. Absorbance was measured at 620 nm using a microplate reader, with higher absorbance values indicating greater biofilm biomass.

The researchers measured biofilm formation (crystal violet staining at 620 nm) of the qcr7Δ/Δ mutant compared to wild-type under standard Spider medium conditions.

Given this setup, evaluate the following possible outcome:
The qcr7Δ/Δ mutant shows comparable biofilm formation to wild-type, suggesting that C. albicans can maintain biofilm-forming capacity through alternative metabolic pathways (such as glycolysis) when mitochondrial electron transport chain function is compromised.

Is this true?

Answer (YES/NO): NO